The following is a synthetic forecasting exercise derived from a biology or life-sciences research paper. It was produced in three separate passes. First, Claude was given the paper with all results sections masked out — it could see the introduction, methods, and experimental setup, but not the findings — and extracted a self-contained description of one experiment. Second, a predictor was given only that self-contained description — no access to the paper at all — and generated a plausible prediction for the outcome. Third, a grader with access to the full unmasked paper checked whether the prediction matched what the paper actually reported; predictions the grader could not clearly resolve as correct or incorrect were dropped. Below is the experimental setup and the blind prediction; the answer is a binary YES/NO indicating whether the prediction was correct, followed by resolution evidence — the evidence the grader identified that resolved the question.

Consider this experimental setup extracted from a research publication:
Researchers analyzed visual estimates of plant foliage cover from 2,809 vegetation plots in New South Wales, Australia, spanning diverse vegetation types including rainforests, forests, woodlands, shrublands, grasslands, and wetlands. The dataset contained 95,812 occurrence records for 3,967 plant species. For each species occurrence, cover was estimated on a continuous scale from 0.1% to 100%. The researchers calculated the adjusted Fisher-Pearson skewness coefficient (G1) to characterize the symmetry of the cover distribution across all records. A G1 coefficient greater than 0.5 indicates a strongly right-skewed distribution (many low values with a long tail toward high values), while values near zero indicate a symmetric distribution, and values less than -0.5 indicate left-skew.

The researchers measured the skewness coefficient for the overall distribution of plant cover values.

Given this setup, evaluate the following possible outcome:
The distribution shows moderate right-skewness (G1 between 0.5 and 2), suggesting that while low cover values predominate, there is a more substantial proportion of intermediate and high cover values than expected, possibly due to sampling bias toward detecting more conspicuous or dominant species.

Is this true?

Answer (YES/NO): NO